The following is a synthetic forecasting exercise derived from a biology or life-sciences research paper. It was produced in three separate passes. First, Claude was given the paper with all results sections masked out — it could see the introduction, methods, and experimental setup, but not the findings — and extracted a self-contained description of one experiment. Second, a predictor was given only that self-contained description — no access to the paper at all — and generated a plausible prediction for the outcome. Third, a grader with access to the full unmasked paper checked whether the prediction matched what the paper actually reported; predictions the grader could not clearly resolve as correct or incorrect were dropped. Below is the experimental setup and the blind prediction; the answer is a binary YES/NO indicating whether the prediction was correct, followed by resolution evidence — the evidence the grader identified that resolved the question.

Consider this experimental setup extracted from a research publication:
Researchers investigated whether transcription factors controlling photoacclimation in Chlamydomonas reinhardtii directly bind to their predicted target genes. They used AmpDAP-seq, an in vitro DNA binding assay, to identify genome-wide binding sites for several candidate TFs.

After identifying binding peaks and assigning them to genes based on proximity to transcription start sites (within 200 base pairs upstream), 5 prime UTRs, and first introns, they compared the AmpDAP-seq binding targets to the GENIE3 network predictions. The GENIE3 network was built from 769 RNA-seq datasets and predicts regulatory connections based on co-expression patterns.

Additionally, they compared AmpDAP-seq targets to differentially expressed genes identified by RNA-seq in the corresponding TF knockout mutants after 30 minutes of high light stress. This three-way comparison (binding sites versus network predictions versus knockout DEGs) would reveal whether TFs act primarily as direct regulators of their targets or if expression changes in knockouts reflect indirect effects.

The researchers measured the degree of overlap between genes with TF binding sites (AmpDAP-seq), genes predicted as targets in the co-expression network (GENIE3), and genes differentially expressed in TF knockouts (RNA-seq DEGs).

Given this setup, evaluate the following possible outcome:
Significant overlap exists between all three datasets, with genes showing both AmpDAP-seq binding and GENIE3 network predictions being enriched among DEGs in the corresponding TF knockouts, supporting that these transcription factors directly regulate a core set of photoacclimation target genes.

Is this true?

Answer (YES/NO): NO